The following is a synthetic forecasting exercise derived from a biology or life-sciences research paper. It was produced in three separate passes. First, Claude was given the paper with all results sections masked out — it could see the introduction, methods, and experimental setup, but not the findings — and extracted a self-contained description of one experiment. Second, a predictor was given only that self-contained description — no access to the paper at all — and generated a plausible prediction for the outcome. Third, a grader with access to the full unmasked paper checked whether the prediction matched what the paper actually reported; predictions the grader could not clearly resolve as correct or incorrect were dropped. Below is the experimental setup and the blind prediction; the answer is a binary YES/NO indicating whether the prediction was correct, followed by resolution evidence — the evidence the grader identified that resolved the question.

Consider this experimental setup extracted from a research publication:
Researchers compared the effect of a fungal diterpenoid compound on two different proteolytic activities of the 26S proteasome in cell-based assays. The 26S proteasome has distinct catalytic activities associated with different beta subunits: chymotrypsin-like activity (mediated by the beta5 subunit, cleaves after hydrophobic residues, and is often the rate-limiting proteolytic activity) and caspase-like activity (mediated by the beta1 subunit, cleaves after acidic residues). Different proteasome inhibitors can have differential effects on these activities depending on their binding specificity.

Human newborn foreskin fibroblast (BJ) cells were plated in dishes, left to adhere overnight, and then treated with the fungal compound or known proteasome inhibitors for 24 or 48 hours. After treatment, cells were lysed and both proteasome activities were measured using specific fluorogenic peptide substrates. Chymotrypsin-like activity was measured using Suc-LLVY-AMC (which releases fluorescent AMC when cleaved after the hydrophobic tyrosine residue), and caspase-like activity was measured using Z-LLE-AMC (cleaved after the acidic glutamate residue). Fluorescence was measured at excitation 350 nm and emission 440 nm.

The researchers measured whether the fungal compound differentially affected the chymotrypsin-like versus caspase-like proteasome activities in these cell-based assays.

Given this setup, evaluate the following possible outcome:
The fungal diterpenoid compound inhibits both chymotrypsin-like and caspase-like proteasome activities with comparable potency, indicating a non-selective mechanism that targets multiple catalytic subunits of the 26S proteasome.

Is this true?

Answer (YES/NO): NO